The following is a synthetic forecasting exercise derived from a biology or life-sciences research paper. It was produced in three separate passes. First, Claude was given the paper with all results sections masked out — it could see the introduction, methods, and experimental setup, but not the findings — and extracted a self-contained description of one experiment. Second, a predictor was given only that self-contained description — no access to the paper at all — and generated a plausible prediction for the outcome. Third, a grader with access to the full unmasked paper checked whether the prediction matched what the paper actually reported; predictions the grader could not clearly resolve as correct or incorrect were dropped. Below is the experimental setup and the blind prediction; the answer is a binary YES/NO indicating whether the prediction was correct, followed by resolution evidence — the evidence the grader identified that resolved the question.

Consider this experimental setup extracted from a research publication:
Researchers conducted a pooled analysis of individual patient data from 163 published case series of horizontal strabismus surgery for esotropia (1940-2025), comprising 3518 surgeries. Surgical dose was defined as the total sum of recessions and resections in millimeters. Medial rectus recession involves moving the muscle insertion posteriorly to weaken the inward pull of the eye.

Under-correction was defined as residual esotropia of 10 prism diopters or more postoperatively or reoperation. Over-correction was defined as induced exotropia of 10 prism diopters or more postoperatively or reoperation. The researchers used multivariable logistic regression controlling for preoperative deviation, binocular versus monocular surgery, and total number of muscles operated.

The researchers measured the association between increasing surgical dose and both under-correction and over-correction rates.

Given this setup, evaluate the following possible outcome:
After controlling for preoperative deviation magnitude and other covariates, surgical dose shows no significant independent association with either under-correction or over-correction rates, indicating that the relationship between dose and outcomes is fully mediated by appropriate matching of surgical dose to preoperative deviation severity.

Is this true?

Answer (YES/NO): NO